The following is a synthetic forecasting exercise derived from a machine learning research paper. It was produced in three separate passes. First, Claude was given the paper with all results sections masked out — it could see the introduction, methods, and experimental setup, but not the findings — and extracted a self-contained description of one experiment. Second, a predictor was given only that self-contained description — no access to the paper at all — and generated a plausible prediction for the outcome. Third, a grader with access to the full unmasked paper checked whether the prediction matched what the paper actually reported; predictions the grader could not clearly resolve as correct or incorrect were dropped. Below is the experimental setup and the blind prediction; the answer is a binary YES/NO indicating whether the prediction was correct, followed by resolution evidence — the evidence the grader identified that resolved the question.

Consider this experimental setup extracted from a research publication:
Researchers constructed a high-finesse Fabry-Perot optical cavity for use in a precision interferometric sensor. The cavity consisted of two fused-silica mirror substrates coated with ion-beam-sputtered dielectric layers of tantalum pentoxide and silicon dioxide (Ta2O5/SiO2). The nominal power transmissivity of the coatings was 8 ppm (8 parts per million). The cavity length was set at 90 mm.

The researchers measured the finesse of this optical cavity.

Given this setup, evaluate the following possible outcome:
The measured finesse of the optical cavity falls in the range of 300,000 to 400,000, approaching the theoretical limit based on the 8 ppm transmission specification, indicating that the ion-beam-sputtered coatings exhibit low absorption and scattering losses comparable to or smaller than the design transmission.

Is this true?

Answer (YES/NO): YES